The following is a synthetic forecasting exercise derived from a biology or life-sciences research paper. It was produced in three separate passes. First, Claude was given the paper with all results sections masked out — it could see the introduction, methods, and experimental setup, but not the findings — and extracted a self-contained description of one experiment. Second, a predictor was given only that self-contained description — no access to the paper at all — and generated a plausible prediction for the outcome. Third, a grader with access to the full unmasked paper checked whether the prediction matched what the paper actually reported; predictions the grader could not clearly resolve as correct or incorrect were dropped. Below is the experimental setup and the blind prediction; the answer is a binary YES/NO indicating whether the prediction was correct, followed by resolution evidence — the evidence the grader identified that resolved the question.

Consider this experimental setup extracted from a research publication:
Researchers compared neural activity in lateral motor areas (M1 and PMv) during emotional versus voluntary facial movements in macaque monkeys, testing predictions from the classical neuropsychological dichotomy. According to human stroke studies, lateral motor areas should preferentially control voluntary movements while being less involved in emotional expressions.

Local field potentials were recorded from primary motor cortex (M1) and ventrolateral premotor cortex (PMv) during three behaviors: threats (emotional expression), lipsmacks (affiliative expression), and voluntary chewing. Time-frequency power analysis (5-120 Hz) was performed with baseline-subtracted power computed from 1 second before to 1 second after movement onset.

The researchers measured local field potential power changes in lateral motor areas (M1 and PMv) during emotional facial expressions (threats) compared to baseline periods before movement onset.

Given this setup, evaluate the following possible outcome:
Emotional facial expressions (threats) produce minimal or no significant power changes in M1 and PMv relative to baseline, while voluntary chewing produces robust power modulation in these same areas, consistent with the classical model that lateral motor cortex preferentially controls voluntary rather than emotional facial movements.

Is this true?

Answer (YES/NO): NO